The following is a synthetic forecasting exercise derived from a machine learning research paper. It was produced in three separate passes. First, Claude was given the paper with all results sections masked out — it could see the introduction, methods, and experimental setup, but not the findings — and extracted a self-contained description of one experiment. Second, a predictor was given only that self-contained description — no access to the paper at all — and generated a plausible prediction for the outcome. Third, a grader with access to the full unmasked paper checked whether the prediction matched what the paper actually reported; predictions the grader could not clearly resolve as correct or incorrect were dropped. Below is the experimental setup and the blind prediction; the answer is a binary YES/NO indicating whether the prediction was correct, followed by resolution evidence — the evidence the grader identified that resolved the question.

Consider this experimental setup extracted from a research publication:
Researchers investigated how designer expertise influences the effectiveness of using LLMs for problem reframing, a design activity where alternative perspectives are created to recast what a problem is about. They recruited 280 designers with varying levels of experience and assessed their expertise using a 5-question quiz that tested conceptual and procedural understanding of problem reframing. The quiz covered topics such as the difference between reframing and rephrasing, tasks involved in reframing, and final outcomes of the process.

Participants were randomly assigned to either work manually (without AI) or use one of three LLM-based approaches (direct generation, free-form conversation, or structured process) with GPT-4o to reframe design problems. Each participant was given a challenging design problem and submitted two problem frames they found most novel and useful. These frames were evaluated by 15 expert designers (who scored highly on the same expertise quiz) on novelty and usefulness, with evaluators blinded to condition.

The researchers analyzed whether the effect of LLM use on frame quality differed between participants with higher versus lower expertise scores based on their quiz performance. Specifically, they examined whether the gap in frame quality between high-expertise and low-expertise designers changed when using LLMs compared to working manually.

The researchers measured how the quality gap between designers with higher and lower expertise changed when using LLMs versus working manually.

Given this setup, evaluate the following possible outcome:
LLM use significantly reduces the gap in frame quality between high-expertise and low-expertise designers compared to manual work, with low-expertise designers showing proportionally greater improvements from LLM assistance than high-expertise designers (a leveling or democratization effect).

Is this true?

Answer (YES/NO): NO